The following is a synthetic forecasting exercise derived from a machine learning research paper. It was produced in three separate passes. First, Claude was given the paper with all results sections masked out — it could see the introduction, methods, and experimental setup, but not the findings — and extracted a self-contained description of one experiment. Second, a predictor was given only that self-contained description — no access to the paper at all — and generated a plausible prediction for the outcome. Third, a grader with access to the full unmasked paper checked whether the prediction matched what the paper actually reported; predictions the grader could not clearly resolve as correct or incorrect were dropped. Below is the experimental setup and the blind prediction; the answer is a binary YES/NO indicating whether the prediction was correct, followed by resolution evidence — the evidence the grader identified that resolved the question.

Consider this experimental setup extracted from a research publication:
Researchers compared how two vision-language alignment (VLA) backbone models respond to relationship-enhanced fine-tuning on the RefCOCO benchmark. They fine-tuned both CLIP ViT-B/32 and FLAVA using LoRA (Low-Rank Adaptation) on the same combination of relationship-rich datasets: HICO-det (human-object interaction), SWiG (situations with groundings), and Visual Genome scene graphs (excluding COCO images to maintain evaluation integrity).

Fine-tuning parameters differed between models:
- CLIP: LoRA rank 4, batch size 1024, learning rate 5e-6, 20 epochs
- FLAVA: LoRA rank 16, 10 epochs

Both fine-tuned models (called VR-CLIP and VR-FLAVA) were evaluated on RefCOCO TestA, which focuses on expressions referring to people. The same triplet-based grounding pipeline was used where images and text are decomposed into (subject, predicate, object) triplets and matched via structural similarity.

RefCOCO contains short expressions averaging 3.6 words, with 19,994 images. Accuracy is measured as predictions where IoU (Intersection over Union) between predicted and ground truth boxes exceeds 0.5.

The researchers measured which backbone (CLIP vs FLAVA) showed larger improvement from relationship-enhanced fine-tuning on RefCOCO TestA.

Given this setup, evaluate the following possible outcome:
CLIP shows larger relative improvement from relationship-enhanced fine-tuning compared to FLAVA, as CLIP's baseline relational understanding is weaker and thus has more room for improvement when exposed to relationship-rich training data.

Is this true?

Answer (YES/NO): YES